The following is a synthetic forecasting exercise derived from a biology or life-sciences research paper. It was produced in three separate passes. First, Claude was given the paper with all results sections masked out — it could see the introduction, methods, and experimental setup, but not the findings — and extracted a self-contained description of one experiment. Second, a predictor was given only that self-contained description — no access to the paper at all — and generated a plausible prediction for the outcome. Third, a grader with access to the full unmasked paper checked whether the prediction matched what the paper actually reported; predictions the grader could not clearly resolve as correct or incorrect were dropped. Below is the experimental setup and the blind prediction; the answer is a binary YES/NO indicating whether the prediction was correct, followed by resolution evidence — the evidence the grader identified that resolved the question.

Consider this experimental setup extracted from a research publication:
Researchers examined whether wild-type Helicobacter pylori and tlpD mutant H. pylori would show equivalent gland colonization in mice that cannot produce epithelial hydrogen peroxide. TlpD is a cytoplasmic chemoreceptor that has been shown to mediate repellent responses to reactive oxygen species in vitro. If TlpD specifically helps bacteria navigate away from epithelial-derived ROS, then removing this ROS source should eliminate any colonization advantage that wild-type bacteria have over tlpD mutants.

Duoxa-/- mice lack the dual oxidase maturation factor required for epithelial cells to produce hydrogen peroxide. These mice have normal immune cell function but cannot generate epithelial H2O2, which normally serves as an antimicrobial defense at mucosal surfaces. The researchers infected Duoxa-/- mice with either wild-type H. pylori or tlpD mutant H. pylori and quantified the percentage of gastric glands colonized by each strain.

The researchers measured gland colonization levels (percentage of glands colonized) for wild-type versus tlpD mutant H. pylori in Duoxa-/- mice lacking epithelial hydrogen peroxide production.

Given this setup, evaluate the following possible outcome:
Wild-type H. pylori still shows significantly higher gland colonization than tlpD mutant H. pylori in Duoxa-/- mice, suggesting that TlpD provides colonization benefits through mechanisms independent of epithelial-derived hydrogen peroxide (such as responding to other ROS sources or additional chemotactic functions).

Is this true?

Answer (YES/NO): NO